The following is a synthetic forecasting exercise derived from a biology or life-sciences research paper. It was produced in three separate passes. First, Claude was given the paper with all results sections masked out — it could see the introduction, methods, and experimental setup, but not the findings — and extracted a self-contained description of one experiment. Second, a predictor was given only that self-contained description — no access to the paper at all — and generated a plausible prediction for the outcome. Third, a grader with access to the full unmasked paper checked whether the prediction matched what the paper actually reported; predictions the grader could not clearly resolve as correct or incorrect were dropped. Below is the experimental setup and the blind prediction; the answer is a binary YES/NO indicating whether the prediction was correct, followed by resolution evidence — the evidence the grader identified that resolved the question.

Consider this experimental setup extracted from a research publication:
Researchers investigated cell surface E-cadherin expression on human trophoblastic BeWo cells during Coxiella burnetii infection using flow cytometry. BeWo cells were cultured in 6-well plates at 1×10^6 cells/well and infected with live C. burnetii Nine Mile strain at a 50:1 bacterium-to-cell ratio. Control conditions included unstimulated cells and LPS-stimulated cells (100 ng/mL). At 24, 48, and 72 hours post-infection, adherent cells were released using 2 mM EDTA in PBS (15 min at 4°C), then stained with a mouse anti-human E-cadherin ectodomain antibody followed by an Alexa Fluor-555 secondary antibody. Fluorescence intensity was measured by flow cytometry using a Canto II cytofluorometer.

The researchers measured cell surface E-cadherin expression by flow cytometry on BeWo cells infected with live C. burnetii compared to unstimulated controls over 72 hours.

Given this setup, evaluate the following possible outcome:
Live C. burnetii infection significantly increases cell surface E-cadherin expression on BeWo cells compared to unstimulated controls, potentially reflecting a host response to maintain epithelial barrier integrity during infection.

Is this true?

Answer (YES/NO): NO